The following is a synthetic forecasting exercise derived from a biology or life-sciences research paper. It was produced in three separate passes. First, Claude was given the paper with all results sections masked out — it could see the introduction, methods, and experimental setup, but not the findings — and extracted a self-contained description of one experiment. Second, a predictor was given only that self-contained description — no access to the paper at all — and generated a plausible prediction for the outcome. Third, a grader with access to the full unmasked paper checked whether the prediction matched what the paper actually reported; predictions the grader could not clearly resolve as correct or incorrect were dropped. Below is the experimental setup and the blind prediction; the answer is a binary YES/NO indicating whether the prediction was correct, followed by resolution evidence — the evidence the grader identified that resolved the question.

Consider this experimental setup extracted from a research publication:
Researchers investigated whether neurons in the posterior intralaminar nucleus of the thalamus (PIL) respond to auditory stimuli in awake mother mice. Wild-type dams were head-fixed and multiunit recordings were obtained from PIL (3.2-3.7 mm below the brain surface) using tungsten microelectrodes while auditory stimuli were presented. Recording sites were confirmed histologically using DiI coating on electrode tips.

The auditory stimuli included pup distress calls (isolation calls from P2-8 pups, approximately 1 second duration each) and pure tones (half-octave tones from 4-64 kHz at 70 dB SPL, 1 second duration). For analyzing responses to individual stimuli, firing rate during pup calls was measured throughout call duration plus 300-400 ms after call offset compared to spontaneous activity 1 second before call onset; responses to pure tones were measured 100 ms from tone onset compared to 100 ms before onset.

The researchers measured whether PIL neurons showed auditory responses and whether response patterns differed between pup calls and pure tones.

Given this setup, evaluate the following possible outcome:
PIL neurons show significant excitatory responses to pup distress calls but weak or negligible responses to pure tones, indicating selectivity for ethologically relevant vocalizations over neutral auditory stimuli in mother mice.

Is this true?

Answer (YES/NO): NO